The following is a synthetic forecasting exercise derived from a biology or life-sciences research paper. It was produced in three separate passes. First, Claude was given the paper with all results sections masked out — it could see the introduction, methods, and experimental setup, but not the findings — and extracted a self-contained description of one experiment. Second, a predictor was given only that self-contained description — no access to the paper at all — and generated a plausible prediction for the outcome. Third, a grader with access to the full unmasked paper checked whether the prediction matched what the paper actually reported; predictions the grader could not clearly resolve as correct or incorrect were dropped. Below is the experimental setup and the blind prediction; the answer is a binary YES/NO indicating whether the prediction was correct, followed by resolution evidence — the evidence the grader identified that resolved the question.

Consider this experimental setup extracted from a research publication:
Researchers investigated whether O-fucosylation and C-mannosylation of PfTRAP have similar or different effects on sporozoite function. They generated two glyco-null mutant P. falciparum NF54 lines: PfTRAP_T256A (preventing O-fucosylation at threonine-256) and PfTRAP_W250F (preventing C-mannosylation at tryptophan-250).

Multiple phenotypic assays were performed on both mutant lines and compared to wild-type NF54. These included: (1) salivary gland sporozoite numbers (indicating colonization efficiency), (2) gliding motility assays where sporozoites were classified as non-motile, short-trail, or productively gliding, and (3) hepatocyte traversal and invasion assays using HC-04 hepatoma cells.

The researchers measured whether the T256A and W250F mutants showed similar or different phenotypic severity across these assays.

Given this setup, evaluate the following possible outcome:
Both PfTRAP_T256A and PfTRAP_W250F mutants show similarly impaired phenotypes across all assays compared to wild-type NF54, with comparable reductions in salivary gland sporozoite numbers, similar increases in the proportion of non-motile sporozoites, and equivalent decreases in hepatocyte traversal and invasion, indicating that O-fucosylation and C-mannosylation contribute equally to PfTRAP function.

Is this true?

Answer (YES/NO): NO